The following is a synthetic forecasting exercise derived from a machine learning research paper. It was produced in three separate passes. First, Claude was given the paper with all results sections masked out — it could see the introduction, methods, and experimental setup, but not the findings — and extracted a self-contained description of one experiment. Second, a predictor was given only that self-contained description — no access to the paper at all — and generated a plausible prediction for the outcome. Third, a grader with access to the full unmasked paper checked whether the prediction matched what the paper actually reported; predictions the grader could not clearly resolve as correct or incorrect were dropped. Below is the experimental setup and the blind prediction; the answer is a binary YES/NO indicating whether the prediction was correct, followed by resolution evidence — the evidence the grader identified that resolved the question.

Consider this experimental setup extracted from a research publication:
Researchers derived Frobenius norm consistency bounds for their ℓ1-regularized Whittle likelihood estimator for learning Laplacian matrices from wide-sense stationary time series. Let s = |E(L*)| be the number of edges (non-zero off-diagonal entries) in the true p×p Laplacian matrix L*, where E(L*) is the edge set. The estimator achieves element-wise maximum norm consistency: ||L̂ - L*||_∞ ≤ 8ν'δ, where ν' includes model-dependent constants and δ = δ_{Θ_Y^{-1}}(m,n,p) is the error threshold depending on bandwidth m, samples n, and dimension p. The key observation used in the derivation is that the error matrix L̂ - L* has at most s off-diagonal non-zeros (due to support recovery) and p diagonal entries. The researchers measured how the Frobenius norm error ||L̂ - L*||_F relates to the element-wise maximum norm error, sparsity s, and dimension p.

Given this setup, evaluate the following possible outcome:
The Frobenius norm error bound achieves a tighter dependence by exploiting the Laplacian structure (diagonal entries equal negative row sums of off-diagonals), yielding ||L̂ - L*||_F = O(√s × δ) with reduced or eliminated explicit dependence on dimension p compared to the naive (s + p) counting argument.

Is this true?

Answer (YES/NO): NO